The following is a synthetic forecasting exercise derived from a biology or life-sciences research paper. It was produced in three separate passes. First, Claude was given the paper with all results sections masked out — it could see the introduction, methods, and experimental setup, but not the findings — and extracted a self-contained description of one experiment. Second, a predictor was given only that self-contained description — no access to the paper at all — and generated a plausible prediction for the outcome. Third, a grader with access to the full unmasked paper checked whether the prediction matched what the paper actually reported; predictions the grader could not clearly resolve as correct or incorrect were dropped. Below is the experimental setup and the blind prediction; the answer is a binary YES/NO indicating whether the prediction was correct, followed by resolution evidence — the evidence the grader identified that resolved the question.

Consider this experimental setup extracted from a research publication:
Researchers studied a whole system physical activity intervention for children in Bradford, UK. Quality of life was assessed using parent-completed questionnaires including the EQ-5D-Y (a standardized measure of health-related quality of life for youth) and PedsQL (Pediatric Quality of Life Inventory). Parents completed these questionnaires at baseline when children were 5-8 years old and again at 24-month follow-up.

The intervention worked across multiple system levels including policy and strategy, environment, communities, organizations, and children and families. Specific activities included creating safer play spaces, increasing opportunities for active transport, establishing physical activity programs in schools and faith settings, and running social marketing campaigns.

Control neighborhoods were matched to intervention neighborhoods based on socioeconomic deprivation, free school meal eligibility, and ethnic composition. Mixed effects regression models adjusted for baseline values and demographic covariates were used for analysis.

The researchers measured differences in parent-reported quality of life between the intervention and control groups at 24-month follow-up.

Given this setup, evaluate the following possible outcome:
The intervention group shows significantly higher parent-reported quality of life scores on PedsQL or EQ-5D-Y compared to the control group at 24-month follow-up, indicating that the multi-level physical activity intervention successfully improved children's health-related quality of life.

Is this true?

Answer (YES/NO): NO